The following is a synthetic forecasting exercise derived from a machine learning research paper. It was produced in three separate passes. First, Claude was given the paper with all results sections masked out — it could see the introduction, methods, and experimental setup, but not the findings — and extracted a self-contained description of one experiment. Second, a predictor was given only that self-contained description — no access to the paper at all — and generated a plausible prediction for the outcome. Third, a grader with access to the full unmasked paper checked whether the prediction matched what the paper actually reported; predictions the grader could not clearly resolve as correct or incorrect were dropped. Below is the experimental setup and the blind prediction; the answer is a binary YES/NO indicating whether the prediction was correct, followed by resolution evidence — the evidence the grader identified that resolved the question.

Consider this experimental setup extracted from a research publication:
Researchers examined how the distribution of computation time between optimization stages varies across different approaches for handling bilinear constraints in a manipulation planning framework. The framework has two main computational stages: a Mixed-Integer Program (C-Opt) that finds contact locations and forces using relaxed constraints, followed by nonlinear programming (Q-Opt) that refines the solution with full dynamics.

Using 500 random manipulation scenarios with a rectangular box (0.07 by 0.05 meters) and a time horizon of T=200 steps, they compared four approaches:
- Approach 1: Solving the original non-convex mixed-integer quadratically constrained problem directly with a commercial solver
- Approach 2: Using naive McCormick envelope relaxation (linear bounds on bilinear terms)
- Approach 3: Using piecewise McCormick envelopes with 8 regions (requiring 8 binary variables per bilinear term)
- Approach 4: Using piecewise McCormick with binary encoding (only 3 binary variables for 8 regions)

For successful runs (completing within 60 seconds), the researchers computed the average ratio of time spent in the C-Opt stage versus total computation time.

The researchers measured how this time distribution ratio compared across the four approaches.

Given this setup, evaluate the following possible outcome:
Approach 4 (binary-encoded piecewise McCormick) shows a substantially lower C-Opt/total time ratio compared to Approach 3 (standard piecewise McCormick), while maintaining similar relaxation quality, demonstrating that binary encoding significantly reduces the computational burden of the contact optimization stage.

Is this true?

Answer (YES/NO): YES